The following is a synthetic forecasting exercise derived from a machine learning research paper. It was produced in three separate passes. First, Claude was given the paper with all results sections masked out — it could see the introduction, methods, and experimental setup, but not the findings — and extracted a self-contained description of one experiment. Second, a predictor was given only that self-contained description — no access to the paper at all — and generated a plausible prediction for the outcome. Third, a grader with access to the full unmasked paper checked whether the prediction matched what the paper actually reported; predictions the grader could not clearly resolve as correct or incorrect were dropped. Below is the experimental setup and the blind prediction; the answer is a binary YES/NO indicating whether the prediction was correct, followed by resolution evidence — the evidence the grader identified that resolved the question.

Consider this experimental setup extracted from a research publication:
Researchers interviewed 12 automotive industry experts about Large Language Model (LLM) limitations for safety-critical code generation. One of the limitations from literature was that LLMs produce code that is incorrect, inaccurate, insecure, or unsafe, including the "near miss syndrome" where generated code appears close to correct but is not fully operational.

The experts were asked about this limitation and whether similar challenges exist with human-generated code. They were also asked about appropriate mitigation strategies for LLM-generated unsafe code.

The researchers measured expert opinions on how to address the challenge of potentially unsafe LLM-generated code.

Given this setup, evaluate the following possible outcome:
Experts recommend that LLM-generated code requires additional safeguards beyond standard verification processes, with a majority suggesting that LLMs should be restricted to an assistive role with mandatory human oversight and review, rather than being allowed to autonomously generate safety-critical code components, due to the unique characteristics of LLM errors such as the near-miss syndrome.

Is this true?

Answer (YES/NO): NO